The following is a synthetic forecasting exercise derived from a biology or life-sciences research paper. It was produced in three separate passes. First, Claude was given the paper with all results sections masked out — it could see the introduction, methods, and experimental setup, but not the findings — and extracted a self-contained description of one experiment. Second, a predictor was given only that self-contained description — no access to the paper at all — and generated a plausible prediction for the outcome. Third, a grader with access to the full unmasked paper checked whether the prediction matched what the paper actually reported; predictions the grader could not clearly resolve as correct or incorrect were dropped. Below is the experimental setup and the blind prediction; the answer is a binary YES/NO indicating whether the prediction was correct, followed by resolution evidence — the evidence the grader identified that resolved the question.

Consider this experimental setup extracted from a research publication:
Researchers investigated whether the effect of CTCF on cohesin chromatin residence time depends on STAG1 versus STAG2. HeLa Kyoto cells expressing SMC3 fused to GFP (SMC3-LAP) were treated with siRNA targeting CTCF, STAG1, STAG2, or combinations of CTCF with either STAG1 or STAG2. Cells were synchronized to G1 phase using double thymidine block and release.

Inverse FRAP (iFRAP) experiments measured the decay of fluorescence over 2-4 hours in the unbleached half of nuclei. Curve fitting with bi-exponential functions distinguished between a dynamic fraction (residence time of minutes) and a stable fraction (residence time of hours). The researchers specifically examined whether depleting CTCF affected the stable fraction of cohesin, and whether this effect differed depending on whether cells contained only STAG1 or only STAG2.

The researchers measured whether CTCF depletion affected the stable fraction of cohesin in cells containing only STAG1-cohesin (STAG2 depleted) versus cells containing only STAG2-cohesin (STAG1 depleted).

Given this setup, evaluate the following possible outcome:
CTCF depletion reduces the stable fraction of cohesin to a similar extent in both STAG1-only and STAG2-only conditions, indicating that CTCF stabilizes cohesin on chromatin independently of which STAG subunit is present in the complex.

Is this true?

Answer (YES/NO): NO